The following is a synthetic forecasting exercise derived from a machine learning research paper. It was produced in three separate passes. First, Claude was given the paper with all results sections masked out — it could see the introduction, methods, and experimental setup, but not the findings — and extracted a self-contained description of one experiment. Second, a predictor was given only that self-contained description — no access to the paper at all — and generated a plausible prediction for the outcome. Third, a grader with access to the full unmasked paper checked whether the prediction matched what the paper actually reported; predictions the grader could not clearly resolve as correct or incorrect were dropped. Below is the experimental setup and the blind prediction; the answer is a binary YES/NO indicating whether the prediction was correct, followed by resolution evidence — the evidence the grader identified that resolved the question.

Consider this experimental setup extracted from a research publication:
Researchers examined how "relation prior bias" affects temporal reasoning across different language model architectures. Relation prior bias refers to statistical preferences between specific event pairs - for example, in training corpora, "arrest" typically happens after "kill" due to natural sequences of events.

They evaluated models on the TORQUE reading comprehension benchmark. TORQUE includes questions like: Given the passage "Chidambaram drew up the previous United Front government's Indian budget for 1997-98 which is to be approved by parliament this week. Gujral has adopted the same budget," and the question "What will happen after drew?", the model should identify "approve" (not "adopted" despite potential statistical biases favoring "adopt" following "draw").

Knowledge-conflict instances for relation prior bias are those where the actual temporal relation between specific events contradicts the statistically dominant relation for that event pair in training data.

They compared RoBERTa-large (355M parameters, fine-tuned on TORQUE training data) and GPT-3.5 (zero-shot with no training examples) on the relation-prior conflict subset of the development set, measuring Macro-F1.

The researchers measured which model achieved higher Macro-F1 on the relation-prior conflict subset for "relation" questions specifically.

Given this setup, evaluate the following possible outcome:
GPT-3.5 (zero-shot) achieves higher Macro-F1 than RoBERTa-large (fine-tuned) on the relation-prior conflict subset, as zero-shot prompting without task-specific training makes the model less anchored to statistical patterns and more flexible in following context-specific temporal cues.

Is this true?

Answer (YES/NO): NO